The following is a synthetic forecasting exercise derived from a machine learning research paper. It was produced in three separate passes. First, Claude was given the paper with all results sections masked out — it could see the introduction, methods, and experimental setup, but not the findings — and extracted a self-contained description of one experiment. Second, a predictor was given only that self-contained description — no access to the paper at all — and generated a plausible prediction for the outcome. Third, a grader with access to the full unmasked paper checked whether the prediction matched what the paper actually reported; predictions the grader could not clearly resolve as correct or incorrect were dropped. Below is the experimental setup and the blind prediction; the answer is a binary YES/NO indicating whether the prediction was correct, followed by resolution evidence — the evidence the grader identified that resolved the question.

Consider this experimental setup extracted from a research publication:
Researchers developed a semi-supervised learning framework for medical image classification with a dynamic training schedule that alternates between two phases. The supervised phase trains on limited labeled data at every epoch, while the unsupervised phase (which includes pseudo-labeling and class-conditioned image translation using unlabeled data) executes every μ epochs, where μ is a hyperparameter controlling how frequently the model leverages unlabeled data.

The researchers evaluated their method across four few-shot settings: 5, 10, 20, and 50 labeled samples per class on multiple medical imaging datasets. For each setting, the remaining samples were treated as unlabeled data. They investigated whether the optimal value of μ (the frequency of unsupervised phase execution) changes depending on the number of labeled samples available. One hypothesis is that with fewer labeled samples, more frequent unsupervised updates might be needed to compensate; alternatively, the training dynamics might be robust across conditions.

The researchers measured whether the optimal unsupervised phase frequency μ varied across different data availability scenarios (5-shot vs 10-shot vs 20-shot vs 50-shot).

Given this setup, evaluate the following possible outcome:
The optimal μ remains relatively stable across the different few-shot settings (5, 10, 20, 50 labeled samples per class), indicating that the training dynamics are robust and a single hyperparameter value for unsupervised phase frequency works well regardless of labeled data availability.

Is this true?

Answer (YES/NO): YES